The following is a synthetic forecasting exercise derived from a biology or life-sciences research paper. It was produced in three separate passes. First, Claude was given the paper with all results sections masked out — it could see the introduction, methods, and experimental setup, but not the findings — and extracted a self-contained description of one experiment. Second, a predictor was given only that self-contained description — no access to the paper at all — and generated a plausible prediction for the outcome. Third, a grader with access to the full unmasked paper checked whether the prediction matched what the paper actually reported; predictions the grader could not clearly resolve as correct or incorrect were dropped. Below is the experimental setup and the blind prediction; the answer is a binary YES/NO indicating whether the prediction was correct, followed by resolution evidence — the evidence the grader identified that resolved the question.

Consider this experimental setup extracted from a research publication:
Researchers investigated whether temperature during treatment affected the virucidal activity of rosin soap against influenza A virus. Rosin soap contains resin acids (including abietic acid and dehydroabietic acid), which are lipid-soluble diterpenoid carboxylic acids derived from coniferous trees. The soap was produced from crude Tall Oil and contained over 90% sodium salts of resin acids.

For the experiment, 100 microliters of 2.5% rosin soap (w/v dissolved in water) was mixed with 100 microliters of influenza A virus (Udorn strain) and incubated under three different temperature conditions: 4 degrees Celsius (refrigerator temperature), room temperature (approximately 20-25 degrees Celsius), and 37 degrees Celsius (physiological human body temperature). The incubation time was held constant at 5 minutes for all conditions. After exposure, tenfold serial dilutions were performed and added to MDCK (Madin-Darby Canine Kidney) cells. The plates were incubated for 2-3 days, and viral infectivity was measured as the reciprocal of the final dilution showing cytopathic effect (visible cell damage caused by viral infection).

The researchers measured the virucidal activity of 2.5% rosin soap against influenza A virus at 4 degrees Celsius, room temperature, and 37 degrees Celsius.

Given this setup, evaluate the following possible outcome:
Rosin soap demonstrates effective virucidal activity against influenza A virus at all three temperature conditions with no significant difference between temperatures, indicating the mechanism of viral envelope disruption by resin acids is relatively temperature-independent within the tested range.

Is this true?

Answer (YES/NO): YES